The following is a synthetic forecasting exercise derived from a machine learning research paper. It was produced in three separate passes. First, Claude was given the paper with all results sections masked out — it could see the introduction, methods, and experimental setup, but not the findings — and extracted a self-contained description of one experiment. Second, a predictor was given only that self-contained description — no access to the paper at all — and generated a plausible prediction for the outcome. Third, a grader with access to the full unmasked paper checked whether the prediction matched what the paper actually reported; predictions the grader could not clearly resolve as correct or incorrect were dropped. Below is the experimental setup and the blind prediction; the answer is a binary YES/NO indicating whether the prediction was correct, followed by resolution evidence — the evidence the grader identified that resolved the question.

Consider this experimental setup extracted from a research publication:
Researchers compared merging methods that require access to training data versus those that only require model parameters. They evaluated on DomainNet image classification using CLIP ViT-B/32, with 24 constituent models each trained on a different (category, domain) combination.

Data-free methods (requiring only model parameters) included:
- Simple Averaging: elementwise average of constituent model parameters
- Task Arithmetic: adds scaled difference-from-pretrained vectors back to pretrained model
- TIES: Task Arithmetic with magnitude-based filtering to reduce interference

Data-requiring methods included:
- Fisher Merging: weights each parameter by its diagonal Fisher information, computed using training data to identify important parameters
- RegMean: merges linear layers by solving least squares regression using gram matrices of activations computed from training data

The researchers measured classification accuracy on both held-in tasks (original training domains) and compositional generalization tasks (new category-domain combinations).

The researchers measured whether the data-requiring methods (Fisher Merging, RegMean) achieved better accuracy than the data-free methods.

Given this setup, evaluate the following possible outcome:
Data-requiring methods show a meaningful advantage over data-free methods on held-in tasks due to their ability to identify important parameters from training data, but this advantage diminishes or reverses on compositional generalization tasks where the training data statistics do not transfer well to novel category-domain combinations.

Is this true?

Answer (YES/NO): NO